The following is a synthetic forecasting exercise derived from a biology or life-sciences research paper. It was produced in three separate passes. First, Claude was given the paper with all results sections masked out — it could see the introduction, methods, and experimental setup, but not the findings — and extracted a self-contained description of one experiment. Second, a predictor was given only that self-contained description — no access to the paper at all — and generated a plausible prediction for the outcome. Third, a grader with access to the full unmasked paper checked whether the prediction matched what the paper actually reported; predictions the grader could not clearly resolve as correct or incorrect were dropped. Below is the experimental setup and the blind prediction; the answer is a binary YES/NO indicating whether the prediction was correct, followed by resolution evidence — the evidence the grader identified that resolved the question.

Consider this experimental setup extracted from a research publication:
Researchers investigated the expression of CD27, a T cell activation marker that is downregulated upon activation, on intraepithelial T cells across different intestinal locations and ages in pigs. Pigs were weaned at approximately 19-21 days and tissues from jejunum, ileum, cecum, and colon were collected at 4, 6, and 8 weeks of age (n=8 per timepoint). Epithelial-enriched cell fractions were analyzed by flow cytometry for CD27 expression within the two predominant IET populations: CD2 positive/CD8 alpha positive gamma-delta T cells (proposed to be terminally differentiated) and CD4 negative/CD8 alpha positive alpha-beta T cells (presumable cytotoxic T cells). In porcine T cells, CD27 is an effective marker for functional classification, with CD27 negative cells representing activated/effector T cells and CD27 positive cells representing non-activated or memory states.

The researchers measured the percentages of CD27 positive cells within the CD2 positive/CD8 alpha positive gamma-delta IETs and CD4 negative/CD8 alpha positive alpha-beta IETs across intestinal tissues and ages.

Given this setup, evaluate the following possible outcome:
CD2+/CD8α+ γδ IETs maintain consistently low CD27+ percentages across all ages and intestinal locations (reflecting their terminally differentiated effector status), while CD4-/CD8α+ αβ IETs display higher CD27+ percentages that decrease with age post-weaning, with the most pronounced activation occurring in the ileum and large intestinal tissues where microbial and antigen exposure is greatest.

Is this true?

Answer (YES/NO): NO